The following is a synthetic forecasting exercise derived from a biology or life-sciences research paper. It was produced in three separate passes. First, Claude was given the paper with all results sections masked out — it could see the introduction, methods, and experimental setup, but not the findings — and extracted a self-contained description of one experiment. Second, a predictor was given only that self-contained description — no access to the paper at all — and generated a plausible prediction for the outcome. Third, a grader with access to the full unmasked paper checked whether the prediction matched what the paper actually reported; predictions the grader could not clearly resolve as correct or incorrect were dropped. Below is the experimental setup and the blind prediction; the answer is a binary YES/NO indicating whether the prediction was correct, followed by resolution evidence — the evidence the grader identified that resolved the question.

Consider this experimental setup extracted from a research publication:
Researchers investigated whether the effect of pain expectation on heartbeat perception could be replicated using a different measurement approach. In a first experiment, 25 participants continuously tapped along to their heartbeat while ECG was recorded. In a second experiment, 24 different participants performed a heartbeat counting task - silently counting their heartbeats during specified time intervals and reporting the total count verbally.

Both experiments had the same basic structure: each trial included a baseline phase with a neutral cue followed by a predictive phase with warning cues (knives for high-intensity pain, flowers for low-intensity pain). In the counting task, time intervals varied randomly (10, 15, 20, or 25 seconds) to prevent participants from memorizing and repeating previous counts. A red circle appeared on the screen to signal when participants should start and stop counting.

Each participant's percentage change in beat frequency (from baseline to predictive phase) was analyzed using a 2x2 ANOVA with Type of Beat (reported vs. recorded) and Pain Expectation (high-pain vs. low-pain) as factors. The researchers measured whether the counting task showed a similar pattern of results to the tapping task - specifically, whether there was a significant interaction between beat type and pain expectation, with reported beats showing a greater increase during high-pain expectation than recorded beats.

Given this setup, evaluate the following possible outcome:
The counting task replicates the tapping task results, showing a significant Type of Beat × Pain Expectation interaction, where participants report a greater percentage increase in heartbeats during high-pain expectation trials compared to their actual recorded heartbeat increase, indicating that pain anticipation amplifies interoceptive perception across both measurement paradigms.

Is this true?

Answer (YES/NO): YES